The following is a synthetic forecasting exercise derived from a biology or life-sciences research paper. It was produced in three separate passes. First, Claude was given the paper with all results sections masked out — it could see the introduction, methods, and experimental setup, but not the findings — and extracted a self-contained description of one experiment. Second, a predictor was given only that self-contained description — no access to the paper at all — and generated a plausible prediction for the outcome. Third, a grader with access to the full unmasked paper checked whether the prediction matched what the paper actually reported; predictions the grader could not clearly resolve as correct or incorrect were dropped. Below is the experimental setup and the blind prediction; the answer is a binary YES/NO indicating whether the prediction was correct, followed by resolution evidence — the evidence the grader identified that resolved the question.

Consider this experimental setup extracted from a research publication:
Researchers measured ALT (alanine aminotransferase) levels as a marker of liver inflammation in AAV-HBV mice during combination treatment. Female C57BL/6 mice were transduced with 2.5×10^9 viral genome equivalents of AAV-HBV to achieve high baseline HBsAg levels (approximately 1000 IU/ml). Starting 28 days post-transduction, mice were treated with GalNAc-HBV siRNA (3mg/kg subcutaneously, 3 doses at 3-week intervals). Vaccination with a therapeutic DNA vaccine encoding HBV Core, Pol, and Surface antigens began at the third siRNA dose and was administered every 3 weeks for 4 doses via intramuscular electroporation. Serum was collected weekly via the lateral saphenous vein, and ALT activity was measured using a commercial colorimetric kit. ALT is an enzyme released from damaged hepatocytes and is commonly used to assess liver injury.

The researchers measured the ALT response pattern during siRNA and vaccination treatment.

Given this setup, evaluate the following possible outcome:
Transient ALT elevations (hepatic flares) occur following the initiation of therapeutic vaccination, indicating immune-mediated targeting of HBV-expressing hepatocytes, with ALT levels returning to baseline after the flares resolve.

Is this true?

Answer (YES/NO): YES